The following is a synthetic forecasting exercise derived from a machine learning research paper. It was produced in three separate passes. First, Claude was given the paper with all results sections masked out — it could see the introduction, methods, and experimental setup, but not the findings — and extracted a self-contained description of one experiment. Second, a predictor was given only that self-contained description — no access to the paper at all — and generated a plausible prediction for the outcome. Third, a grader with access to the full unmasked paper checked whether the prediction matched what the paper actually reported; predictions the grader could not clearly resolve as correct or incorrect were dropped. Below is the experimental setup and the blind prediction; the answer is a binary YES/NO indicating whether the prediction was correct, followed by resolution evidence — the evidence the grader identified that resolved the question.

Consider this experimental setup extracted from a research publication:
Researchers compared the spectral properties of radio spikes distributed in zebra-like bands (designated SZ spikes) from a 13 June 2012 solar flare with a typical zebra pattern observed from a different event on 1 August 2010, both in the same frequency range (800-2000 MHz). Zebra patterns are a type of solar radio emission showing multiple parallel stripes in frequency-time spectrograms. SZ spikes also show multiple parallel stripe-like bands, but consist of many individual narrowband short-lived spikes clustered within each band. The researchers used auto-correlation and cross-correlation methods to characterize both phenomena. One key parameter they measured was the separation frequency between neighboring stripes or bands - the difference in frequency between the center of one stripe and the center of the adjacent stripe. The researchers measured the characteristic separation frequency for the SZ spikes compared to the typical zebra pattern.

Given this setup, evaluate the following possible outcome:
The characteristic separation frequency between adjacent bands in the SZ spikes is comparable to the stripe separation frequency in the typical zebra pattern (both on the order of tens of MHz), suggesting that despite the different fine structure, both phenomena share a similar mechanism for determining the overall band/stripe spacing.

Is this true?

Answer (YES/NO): NO